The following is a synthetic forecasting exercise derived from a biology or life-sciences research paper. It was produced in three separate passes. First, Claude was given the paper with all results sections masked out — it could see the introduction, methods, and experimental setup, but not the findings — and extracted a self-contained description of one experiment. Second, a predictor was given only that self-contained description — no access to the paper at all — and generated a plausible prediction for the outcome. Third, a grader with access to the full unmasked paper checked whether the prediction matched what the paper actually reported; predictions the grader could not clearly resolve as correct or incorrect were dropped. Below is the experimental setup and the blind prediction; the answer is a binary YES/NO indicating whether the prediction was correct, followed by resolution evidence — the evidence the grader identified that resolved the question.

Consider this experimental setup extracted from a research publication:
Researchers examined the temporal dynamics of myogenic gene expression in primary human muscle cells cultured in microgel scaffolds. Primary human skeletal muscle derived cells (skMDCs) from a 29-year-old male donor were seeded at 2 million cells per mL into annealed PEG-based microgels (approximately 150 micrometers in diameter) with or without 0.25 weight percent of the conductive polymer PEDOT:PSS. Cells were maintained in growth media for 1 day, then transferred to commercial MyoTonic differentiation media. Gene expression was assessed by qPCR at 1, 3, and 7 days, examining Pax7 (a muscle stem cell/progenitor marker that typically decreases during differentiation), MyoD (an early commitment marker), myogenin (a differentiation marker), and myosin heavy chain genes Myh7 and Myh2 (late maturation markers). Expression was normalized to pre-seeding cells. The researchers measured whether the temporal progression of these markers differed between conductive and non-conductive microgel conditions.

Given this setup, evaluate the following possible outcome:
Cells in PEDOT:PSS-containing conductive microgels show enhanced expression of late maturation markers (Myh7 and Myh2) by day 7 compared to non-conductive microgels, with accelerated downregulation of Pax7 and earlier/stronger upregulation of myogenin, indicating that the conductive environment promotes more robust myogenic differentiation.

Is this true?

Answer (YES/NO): NO